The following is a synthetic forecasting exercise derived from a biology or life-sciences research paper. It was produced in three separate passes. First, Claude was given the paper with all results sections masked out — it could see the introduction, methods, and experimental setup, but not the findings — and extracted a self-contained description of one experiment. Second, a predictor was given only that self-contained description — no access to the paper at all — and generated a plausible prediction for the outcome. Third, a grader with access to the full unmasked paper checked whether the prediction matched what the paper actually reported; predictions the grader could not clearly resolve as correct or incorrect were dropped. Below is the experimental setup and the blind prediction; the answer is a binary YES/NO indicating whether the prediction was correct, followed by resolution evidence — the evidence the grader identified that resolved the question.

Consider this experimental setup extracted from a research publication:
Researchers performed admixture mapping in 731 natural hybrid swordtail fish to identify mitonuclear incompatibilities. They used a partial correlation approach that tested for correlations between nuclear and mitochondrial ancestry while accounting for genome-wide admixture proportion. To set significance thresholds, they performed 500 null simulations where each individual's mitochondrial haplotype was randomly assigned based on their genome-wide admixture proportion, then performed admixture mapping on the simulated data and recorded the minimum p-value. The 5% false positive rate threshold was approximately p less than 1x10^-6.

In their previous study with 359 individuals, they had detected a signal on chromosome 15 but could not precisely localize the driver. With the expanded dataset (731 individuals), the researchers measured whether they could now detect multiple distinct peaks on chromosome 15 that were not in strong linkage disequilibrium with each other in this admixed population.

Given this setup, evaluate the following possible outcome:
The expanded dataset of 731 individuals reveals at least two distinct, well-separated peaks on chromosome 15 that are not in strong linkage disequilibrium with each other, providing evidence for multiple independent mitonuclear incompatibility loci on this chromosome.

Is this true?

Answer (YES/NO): YES